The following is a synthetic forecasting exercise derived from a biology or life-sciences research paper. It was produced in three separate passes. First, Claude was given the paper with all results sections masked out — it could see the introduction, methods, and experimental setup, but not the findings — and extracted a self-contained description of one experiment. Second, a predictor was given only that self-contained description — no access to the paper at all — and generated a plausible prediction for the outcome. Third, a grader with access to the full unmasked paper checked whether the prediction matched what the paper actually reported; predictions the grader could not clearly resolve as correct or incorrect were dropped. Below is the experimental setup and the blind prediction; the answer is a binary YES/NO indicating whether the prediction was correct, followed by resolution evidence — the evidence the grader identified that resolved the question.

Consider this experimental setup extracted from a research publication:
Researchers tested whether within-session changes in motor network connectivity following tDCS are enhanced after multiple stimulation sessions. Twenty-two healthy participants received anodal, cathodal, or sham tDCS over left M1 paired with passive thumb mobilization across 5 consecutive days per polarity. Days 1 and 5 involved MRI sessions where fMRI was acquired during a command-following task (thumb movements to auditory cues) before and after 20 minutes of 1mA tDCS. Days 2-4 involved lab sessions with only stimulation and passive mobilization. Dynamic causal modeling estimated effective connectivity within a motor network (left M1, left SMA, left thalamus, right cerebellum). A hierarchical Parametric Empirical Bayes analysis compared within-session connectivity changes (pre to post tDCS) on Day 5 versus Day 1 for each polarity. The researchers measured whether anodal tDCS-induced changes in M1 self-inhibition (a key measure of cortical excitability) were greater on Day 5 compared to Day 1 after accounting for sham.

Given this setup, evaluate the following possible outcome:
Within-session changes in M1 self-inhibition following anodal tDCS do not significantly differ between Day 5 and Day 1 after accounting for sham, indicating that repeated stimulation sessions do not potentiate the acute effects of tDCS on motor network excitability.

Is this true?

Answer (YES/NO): NO